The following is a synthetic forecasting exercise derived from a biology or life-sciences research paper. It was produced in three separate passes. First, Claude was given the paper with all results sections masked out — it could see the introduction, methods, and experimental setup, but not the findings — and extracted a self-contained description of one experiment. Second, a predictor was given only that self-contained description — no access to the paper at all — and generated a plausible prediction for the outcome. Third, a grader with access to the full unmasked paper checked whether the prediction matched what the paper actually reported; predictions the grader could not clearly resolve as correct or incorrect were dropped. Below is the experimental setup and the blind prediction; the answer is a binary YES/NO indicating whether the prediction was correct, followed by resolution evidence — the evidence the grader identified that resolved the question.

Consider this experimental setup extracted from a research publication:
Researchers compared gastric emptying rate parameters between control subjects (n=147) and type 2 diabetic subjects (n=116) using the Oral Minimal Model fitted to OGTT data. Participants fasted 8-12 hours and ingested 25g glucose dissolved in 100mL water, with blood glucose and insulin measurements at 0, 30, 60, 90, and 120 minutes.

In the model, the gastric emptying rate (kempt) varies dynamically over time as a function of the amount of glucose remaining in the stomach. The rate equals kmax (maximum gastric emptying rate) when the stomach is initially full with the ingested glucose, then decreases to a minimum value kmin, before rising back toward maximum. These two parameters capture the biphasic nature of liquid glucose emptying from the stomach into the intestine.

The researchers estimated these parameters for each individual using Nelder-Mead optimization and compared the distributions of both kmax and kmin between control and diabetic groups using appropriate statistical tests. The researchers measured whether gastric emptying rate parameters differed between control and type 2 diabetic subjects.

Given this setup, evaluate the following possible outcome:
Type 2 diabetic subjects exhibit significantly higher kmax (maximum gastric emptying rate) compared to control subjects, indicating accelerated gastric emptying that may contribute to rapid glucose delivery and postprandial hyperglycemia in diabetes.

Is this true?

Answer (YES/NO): YES